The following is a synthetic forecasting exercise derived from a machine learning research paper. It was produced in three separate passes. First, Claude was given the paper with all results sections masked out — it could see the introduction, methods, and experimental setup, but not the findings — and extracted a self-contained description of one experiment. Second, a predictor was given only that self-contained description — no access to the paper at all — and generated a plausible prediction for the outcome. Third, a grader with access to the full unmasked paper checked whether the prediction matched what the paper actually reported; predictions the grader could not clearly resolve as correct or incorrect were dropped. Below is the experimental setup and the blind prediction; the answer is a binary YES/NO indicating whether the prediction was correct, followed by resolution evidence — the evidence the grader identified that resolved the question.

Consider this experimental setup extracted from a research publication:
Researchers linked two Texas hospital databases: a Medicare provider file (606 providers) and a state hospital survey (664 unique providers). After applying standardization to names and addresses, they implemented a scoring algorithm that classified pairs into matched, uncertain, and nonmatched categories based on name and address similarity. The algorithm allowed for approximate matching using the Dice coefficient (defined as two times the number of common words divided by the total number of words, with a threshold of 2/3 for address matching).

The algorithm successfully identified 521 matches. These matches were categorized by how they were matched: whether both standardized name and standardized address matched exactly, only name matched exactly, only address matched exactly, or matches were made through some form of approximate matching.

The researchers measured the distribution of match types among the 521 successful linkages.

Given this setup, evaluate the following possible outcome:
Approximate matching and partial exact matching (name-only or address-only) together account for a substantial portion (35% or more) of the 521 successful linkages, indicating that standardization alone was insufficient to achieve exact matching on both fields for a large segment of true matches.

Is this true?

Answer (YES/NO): YES